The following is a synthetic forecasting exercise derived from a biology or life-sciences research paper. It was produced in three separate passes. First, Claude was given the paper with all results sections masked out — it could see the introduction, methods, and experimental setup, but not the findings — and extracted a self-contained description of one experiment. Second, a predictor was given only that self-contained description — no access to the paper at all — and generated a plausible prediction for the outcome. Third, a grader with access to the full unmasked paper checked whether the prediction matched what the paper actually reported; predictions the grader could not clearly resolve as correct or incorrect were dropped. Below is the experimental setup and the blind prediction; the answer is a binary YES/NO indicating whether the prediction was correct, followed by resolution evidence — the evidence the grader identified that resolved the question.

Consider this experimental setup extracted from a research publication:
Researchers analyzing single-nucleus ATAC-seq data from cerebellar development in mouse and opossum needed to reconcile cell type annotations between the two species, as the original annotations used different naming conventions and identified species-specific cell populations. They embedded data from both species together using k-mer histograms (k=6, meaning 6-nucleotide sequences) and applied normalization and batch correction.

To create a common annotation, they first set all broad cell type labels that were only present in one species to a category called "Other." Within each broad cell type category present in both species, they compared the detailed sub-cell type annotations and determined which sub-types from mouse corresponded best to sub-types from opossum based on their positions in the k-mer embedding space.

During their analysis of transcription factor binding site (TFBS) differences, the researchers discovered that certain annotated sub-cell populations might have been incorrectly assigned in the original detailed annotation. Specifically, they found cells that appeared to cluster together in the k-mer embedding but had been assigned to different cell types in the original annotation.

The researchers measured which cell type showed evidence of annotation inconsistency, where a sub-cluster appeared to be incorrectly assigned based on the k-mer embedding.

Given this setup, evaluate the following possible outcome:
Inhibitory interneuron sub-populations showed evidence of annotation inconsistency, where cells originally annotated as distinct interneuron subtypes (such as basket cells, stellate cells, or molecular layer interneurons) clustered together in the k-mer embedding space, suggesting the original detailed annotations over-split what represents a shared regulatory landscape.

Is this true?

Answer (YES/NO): NO